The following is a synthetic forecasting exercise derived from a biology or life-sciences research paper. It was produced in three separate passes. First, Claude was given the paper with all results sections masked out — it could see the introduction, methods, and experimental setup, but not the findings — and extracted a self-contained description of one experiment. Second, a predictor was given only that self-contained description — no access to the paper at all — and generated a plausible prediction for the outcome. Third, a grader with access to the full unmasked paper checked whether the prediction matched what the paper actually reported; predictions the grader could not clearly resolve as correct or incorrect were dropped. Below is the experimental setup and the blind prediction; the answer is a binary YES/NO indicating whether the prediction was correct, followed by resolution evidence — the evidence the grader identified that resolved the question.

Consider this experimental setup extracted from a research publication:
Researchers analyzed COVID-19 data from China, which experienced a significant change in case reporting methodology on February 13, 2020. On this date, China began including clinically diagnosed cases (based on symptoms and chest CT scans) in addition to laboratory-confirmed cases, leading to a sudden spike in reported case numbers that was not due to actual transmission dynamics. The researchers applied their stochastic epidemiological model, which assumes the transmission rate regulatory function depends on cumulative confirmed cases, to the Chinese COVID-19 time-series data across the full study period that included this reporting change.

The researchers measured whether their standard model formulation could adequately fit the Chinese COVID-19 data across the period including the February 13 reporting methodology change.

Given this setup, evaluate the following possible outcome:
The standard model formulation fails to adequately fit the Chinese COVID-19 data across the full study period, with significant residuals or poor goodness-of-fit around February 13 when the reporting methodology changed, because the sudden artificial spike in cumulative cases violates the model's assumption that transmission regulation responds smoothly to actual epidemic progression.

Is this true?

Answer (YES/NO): YES